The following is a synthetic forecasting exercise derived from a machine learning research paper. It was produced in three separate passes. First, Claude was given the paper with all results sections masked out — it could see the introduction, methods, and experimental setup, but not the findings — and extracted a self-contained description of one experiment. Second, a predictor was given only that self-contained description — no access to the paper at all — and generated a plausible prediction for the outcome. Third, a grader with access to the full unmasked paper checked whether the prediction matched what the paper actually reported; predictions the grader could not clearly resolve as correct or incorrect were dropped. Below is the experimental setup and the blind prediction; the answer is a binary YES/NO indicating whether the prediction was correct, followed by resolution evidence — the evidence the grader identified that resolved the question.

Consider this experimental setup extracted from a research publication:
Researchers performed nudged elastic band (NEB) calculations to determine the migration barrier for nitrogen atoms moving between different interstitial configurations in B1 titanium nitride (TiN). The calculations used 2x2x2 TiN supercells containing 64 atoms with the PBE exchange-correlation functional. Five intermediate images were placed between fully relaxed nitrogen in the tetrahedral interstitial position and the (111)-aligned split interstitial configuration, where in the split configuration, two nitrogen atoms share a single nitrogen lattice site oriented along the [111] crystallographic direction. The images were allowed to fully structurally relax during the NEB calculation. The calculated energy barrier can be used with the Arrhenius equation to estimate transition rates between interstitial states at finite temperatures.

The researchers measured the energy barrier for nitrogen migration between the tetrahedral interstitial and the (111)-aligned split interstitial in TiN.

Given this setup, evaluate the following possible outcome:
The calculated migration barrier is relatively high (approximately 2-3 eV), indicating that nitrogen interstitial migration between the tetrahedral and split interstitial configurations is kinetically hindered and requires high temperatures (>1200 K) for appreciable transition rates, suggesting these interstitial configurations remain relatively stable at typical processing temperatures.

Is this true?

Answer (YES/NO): NO